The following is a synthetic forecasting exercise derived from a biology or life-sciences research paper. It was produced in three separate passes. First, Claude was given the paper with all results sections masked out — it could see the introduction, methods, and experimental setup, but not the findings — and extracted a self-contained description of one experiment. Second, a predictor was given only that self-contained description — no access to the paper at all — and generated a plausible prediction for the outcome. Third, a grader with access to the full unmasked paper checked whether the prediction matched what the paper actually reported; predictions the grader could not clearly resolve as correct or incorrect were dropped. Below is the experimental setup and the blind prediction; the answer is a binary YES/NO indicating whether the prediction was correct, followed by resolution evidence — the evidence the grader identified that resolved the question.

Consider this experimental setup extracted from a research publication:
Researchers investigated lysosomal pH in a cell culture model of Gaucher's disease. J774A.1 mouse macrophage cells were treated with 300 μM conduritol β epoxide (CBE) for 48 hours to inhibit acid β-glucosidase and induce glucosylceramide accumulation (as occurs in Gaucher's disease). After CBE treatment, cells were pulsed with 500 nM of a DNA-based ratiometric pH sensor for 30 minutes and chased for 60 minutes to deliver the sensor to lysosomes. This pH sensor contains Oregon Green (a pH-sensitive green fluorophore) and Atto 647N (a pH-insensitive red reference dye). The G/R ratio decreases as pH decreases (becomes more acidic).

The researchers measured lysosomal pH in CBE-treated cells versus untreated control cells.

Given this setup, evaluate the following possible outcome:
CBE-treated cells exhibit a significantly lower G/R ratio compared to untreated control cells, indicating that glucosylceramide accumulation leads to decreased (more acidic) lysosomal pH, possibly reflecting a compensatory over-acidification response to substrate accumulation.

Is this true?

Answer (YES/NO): NO